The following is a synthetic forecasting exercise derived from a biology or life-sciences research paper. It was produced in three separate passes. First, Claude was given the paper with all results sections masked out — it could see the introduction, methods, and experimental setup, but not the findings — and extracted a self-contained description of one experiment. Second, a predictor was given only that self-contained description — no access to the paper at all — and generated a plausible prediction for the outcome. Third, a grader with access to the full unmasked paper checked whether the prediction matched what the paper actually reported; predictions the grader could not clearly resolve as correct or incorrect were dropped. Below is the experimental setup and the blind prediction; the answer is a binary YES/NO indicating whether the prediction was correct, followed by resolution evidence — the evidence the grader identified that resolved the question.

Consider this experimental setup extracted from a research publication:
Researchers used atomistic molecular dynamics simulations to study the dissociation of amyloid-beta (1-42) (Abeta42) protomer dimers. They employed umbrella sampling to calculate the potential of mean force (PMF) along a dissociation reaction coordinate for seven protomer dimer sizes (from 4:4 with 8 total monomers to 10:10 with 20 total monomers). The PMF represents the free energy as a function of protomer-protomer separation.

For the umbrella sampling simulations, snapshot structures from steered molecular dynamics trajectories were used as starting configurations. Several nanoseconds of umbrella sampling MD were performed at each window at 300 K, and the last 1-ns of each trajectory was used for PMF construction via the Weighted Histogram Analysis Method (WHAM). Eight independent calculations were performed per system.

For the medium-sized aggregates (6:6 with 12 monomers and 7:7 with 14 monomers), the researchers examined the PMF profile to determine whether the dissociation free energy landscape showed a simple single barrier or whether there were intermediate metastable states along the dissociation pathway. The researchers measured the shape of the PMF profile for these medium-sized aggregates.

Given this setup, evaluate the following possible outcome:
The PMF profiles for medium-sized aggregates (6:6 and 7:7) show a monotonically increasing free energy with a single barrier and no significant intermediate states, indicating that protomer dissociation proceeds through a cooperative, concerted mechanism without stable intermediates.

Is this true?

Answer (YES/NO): YES